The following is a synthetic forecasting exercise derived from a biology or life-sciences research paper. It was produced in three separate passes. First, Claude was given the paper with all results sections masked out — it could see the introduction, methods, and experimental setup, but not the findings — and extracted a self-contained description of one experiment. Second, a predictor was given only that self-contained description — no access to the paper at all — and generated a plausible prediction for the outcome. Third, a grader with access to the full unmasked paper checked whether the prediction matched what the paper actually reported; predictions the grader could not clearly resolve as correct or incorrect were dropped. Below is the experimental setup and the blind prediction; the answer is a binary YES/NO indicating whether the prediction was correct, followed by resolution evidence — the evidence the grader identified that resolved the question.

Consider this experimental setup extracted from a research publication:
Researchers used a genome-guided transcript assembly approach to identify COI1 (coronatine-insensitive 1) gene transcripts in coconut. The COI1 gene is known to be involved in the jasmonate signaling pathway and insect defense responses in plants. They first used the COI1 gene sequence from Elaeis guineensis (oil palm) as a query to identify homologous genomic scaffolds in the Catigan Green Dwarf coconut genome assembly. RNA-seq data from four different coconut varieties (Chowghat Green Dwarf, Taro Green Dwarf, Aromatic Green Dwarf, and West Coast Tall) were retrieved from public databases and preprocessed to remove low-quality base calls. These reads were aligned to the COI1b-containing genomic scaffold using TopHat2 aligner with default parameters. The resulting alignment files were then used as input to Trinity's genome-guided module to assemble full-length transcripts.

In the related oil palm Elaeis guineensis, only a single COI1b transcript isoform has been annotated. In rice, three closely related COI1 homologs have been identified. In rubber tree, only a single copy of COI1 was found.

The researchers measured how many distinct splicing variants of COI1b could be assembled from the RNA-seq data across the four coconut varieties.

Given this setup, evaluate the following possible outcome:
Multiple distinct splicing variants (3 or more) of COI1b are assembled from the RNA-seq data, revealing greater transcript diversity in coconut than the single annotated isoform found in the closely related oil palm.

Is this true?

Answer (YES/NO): NO